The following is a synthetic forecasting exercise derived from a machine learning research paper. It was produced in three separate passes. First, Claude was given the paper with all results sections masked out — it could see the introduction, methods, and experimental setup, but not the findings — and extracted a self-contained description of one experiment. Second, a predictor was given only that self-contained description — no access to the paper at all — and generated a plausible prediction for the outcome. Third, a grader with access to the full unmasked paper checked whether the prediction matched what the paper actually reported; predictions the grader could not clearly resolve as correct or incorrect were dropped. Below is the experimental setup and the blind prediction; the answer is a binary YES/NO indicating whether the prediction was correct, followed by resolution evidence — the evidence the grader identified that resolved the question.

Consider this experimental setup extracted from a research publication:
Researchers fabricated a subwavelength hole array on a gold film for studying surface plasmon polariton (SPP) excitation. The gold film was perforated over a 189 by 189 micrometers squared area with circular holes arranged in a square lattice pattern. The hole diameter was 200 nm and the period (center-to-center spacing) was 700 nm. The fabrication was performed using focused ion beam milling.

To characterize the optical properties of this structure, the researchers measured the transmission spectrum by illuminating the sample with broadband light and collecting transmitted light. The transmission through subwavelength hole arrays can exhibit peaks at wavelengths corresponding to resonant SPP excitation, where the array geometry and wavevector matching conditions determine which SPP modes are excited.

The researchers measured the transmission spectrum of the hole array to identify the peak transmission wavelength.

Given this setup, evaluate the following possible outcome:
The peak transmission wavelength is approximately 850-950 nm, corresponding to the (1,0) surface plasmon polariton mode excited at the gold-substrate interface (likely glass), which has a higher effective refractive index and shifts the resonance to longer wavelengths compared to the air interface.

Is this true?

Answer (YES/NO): NO